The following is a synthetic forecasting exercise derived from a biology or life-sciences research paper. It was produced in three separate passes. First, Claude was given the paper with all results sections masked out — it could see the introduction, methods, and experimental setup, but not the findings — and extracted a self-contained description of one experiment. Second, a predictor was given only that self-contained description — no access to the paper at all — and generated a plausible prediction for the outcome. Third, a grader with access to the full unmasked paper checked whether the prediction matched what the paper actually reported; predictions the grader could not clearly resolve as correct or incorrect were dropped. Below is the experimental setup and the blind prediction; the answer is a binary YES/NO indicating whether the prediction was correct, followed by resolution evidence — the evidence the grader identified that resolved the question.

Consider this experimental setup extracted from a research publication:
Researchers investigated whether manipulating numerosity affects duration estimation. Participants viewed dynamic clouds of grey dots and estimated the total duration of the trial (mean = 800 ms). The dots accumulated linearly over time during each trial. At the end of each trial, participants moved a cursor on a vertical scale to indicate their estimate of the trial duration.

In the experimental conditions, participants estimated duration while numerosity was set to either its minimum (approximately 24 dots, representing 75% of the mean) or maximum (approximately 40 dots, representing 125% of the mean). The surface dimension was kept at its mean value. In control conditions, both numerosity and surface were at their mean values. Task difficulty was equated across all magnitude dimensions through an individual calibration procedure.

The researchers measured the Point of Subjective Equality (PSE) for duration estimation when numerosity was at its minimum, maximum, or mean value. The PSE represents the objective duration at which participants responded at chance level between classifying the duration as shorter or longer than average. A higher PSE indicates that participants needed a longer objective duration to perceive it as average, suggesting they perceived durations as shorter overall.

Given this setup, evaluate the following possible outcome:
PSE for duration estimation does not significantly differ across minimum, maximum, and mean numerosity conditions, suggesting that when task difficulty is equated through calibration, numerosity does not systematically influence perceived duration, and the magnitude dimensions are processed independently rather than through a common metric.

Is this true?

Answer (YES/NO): YES